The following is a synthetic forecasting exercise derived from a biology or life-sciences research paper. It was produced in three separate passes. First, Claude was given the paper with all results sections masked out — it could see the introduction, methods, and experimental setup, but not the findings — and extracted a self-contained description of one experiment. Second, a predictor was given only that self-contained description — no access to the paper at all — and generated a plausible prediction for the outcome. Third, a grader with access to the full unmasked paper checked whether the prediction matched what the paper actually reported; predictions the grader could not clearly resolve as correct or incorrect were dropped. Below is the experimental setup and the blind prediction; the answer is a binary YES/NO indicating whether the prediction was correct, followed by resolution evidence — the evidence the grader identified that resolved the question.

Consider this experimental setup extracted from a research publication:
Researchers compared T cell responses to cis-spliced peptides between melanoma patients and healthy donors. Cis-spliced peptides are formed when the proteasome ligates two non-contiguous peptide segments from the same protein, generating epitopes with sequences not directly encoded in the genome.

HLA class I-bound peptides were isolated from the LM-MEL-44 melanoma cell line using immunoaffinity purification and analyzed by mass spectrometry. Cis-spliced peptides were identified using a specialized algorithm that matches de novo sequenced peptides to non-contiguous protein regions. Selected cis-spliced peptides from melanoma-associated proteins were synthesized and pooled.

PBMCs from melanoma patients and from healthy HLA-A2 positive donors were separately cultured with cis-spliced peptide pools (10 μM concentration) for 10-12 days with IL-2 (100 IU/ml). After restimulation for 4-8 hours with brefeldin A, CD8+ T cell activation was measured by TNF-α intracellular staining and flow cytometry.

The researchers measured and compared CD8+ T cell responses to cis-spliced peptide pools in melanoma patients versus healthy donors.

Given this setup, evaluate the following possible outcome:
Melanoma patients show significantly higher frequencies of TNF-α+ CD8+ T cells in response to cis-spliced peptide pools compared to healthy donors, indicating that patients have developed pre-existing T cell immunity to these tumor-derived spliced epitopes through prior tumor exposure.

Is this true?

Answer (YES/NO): YES